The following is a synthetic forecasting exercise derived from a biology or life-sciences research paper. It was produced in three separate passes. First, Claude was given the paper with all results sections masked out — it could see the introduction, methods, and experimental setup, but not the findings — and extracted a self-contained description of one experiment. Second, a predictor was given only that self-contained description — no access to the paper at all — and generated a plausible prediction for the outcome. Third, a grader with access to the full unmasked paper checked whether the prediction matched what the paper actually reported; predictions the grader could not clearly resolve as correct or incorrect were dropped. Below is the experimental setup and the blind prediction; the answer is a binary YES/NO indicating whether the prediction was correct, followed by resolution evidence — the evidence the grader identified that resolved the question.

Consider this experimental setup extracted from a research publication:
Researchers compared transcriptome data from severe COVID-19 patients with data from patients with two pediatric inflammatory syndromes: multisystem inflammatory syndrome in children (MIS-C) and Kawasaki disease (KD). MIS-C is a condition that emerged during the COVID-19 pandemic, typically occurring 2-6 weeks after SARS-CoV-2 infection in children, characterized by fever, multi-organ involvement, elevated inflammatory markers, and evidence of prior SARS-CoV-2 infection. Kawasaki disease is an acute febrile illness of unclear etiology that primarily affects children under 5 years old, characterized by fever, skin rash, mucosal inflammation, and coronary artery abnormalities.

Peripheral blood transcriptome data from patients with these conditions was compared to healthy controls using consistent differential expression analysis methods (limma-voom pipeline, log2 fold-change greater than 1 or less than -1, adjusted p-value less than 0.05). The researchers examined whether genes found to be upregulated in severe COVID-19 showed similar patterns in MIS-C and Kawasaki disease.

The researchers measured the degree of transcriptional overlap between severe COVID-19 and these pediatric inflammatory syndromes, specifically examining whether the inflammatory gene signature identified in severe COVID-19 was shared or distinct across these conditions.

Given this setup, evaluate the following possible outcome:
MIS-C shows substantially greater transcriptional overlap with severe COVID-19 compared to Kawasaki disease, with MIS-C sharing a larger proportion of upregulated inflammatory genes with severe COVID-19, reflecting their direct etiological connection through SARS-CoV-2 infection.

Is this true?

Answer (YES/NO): NO